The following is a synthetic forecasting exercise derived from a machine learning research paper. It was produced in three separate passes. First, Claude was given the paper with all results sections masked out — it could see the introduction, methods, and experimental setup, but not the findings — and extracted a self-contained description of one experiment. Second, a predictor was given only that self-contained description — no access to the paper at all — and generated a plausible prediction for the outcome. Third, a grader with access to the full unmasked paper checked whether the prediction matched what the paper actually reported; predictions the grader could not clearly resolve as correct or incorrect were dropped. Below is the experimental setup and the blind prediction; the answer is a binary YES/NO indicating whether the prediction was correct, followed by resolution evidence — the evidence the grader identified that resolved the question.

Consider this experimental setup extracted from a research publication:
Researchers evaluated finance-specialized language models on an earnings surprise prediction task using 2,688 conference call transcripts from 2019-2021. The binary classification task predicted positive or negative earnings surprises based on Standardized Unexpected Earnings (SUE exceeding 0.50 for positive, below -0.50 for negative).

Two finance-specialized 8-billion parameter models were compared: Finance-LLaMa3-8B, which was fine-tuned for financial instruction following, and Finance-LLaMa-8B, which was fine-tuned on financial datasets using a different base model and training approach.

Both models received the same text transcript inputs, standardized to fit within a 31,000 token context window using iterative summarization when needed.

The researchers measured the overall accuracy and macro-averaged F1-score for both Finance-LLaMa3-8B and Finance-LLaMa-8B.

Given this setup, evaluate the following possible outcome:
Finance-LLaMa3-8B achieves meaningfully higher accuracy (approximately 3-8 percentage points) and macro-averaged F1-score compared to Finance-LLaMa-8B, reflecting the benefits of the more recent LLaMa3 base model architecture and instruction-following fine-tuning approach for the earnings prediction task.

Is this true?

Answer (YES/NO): NO